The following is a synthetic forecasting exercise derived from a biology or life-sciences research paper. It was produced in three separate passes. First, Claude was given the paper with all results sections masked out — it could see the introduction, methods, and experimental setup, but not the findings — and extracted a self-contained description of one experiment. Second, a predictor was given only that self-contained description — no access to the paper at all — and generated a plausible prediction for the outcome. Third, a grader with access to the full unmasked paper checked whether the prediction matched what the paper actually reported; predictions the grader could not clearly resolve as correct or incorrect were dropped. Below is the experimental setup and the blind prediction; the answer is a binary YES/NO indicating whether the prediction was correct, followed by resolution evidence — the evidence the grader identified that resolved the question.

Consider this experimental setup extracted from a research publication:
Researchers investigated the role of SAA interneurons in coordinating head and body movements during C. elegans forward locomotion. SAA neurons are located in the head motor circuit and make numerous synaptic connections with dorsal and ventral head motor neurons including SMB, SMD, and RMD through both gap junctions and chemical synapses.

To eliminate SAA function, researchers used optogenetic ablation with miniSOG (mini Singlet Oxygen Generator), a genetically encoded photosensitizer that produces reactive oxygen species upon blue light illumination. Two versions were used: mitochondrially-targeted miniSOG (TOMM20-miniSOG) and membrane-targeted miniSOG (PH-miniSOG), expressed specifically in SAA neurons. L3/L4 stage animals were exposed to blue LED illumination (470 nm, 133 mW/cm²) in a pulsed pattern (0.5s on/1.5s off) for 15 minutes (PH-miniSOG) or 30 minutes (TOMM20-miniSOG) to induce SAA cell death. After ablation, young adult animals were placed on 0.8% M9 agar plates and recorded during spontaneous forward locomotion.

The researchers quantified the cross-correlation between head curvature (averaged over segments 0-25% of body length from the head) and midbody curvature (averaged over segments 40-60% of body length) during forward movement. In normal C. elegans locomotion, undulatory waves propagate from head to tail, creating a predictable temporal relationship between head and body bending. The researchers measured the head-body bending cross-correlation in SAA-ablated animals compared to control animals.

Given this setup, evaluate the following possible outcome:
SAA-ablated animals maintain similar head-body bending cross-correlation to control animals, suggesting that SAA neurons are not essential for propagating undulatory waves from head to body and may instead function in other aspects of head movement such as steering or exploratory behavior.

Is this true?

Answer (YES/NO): NO